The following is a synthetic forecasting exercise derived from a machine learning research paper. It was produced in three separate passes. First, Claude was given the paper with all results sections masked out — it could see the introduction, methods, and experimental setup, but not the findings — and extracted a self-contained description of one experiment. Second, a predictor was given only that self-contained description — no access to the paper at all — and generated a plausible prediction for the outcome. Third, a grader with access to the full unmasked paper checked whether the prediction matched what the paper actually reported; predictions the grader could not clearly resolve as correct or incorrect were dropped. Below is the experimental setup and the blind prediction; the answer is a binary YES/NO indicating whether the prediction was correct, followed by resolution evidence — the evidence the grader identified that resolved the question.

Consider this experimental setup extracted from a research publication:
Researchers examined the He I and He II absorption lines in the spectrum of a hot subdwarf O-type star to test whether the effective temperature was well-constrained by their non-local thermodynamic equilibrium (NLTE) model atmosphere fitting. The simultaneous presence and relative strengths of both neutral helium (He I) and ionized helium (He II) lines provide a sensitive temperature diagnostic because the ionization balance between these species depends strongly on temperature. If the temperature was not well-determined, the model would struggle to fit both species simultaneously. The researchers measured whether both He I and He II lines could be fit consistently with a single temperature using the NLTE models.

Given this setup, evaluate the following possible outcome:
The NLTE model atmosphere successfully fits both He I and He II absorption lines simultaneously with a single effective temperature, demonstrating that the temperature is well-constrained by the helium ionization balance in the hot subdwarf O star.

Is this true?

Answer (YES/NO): YES